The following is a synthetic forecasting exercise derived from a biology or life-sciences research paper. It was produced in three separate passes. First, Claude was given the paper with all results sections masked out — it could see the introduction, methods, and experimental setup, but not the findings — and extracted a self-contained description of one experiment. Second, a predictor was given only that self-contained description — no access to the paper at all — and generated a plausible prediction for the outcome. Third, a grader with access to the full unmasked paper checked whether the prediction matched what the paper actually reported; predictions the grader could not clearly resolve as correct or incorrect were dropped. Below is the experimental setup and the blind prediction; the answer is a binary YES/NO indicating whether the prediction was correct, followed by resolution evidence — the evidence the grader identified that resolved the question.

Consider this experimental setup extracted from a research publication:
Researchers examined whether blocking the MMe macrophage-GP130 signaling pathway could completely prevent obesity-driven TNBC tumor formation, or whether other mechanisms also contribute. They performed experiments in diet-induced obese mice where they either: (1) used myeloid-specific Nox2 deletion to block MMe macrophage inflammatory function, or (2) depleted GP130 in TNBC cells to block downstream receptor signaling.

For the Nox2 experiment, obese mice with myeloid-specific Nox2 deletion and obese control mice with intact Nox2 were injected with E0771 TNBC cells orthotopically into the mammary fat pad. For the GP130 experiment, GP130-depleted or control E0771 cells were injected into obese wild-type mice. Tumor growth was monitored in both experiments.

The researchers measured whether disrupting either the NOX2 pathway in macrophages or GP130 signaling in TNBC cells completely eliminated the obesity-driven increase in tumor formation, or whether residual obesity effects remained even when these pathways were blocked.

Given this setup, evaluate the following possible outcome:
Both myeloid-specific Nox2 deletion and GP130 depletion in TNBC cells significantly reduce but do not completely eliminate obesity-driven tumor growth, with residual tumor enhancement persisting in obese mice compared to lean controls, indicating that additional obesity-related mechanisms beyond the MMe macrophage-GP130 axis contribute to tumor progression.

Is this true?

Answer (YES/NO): YES